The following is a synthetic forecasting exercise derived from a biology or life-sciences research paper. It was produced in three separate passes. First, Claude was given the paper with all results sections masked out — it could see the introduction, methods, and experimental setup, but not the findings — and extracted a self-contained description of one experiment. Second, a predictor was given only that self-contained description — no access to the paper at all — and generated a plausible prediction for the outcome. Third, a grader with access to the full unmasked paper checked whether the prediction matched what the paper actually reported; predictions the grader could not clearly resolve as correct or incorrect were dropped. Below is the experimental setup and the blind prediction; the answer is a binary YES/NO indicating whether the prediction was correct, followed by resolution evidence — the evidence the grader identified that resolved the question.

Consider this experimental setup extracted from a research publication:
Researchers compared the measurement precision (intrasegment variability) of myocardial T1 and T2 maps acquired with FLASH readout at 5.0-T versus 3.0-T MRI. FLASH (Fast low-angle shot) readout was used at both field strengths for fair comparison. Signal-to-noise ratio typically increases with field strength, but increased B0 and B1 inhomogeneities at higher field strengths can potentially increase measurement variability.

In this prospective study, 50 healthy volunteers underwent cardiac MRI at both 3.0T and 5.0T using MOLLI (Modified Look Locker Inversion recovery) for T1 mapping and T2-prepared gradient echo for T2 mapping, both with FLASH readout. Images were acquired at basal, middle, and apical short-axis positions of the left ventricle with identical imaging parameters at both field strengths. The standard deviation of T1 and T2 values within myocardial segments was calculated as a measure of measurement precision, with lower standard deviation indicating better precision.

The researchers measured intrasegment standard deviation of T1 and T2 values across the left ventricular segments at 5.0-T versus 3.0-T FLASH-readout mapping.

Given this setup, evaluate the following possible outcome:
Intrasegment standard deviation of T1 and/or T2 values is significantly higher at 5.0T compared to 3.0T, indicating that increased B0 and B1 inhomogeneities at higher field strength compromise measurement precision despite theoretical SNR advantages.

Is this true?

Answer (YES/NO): NO